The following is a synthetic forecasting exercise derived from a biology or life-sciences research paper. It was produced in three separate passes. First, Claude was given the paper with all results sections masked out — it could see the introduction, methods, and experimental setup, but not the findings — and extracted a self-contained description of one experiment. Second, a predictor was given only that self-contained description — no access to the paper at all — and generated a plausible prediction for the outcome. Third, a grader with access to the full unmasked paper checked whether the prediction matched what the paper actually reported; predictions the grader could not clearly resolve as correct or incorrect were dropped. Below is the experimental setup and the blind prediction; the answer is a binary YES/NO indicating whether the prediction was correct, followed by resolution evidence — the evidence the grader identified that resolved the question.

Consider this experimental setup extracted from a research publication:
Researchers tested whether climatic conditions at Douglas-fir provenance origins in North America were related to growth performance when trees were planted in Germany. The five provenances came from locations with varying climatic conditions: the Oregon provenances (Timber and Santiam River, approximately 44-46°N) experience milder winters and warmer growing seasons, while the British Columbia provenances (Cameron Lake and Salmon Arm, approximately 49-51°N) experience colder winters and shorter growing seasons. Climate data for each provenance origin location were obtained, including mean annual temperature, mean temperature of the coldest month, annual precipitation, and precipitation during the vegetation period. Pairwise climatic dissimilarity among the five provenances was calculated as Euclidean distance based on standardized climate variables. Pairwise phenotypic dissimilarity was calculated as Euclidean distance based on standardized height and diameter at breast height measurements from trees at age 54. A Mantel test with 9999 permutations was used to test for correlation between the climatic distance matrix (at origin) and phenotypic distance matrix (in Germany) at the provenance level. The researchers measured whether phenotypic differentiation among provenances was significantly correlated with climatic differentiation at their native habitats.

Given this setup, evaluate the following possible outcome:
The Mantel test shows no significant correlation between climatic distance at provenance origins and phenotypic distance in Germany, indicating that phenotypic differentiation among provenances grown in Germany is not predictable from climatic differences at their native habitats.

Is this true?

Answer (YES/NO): YES